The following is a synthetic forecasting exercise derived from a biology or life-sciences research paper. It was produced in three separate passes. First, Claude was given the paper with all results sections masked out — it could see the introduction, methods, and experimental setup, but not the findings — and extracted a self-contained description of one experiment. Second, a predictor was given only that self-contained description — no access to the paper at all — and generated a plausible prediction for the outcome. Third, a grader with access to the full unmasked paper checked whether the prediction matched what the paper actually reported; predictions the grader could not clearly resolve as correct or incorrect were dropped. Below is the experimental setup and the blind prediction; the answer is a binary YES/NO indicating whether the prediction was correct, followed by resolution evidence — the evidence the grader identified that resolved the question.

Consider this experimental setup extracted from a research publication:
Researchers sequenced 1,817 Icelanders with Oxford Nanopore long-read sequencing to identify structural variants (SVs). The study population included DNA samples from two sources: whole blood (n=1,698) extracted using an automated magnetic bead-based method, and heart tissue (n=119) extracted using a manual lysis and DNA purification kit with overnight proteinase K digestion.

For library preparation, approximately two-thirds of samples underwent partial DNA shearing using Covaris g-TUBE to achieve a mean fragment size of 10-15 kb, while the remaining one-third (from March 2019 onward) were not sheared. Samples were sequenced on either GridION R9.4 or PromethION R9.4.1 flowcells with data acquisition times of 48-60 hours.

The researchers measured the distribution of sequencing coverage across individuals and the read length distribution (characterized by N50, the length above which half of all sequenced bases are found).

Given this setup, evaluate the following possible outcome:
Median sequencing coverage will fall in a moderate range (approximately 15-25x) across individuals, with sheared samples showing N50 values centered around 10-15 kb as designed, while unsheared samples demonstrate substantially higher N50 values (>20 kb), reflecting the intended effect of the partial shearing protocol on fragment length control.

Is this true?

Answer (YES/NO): NO